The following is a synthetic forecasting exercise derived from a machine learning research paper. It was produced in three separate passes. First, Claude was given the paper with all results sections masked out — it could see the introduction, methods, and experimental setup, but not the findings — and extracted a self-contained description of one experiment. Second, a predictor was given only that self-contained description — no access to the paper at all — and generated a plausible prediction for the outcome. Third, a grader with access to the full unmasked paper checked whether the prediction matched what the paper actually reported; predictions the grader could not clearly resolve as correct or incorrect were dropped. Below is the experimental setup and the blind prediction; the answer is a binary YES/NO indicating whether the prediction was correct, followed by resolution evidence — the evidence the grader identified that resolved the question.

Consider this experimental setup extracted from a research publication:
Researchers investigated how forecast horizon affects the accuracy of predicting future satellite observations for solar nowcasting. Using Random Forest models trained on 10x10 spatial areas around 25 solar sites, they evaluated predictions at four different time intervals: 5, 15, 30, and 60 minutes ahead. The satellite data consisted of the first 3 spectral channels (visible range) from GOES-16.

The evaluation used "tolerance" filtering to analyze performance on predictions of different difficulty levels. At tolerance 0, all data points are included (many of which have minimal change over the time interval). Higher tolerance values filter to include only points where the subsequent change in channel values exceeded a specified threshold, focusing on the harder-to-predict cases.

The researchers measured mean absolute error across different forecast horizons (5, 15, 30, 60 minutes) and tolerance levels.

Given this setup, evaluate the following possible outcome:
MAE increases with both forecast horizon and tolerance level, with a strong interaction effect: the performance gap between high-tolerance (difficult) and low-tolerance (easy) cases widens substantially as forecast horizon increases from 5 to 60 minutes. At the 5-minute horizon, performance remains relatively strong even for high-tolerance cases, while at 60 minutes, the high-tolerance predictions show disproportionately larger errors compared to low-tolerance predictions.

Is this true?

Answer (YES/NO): NO